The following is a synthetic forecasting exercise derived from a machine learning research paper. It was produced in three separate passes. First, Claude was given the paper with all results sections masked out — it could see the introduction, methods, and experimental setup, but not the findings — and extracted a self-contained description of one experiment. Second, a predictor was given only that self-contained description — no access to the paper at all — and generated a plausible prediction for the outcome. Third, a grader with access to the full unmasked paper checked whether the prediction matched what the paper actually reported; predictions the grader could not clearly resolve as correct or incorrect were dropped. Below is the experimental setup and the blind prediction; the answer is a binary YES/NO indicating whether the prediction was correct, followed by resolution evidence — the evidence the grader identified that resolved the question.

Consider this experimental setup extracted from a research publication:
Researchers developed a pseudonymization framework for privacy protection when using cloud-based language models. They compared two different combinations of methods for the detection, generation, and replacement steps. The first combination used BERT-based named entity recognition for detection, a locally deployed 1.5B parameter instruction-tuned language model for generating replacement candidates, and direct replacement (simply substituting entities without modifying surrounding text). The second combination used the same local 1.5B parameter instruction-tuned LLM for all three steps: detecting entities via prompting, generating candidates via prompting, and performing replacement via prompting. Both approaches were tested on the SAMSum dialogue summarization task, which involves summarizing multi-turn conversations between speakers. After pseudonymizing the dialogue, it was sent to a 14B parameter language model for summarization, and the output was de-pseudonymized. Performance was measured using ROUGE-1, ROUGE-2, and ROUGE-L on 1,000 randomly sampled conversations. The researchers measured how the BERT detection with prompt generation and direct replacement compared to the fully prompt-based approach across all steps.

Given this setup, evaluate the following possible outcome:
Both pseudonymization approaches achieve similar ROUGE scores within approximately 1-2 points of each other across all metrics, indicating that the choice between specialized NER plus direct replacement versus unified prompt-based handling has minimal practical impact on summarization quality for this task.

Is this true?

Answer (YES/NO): NO